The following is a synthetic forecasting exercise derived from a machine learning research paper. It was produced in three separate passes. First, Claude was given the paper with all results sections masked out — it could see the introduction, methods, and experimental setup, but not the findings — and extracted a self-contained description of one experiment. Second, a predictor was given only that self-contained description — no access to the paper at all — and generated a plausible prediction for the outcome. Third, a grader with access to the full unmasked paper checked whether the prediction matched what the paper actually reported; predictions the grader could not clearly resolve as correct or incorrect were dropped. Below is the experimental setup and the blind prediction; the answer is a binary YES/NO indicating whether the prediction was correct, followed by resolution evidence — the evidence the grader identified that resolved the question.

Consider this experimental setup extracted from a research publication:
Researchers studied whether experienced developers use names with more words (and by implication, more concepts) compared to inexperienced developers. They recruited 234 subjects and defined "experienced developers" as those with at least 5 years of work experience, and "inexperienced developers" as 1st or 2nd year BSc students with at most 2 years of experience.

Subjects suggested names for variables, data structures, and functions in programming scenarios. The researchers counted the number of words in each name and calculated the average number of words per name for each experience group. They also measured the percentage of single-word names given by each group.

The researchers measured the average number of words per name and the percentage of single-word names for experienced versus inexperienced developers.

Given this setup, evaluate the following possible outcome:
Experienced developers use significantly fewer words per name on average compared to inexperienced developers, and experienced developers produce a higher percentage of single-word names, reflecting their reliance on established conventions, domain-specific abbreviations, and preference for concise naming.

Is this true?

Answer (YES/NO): NO